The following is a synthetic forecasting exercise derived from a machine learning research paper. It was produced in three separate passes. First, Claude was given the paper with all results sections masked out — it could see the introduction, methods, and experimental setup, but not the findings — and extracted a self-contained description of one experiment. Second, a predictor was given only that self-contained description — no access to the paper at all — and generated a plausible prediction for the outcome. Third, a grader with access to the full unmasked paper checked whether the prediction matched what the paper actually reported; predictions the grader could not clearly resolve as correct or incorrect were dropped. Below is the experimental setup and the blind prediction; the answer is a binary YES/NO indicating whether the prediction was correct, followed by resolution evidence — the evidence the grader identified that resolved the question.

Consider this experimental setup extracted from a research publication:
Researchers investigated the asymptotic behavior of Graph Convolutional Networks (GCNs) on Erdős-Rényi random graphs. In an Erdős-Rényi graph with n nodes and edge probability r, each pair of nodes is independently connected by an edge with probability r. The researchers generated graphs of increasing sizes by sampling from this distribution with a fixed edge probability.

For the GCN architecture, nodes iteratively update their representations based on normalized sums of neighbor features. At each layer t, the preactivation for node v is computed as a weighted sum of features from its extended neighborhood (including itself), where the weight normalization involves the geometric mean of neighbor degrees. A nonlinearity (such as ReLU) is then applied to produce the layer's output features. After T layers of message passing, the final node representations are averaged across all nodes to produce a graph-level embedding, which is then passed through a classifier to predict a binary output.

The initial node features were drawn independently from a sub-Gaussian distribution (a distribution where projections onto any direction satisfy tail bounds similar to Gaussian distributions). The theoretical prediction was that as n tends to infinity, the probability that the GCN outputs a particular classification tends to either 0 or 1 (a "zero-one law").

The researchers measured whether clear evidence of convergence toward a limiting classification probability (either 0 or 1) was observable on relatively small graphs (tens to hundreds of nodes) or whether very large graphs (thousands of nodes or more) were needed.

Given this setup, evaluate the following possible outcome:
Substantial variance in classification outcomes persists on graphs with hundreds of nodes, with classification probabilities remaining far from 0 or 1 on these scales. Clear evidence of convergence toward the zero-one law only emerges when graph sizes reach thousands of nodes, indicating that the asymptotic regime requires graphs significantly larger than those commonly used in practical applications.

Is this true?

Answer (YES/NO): NO